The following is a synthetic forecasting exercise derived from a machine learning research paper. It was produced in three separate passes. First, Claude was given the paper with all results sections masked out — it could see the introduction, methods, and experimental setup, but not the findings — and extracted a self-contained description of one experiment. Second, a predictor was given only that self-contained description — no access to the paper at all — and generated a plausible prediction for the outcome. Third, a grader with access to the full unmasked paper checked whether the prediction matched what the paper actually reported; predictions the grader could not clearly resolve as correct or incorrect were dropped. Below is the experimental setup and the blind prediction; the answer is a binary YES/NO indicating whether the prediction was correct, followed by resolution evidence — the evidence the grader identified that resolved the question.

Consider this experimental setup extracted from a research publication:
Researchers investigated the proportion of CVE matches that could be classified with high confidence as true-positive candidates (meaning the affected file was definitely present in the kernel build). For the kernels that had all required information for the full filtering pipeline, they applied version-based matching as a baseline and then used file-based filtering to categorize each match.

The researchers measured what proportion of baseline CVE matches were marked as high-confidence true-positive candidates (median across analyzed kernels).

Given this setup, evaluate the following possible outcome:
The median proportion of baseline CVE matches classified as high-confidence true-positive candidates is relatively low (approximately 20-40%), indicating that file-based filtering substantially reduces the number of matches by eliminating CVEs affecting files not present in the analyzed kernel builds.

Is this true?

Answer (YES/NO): NO